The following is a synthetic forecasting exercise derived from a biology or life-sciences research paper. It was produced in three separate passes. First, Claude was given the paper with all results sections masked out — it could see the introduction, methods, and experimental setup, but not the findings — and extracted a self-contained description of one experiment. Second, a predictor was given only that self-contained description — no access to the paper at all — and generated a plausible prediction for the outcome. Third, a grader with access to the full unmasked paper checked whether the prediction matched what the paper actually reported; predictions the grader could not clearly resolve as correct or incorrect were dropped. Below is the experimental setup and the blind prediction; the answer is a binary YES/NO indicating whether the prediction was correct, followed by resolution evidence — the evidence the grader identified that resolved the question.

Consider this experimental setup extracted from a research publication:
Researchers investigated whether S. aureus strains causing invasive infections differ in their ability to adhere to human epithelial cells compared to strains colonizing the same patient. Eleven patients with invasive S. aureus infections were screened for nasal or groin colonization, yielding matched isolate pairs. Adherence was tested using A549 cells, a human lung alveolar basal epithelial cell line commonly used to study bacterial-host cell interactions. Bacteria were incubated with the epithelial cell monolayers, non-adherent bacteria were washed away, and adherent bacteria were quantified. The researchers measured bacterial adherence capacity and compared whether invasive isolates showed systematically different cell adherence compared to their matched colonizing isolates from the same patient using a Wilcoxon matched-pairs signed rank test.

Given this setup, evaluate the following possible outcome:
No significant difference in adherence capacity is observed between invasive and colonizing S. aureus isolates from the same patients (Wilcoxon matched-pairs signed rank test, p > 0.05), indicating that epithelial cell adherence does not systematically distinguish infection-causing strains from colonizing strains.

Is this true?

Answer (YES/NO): NO